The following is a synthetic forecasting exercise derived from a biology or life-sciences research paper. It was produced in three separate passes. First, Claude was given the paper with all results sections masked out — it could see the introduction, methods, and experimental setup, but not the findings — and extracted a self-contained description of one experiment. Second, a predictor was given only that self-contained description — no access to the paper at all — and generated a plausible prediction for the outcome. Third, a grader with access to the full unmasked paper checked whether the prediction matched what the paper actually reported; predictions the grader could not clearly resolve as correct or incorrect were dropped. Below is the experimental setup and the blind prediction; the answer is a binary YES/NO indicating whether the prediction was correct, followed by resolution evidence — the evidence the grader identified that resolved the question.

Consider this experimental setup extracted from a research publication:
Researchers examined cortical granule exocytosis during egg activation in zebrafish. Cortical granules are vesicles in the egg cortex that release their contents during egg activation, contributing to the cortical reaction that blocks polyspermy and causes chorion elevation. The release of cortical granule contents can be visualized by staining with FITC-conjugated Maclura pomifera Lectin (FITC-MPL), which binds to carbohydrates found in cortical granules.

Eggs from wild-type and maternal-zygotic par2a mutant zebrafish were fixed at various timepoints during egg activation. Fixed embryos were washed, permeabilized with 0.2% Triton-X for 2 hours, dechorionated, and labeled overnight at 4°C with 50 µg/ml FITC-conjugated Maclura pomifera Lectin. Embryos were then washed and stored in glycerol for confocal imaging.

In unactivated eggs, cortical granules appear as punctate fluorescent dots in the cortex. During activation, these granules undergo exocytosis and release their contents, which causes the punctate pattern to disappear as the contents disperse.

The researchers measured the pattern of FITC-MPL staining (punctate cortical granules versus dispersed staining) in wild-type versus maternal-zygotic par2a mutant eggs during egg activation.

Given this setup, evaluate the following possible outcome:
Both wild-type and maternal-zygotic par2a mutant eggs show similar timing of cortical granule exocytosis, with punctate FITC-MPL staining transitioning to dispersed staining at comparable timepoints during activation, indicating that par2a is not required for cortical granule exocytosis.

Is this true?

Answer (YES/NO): NO